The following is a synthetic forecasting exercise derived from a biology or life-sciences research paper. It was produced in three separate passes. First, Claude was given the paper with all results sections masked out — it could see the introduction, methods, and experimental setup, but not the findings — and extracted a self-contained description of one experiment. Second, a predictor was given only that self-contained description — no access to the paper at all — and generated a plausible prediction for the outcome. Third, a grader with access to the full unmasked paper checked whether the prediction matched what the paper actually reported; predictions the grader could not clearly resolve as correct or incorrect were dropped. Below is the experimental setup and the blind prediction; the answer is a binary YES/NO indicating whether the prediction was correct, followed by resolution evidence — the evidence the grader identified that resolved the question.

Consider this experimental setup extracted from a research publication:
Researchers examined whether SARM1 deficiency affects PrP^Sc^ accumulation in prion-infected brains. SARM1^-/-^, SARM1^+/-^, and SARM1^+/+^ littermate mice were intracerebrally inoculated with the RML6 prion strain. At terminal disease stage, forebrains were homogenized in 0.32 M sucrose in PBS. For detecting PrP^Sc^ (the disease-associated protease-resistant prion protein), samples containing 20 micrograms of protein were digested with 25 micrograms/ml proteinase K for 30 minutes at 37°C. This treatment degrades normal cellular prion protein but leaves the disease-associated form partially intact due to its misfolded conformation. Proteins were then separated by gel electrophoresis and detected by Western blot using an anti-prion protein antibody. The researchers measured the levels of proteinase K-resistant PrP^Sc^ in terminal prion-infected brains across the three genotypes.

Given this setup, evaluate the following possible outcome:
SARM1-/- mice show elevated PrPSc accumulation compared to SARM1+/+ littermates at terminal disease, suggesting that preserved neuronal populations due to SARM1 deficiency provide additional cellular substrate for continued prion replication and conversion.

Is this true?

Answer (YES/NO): NO